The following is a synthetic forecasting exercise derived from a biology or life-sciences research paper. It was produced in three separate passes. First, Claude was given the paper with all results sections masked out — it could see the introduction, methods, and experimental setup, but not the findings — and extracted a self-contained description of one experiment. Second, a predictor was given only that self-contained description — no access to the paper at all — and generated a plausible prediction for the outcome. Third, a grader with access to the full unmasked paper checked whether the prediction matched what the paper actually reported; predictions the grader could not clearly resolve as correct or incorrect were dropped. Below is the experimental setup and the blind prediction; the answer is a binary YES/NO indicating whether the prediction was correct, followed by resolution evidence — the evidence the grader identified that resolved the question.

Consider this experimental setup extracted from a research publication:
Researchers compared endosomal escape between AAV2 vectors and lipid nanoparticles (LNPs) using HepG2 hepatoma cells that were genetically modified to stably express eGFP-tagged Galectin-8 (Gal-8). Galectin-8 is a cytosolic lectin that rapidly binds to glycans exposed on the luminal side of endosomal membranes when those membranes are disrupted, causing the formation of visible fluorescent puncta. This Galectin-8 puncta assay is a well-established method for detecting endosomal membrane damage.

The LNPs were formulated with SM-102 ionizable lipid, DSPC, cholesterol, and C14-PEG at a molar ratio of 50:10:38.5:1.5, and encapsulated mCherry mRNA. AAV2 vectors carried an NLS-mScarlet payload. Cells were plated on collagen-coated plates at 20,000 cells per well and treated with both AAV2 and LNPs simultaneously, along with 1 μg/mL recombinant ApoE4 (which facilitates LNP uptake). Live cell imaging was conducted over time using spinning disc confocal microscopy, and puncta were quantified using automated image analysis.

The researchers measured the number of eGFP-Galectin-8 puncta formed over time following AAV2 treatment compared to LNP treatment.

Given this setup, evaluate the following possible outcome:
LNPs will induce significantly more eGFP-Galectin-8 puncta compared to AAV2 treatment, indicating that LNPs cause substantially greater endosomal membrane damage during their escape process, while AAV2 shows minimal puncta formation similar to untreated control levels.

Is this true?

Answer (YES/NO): YES